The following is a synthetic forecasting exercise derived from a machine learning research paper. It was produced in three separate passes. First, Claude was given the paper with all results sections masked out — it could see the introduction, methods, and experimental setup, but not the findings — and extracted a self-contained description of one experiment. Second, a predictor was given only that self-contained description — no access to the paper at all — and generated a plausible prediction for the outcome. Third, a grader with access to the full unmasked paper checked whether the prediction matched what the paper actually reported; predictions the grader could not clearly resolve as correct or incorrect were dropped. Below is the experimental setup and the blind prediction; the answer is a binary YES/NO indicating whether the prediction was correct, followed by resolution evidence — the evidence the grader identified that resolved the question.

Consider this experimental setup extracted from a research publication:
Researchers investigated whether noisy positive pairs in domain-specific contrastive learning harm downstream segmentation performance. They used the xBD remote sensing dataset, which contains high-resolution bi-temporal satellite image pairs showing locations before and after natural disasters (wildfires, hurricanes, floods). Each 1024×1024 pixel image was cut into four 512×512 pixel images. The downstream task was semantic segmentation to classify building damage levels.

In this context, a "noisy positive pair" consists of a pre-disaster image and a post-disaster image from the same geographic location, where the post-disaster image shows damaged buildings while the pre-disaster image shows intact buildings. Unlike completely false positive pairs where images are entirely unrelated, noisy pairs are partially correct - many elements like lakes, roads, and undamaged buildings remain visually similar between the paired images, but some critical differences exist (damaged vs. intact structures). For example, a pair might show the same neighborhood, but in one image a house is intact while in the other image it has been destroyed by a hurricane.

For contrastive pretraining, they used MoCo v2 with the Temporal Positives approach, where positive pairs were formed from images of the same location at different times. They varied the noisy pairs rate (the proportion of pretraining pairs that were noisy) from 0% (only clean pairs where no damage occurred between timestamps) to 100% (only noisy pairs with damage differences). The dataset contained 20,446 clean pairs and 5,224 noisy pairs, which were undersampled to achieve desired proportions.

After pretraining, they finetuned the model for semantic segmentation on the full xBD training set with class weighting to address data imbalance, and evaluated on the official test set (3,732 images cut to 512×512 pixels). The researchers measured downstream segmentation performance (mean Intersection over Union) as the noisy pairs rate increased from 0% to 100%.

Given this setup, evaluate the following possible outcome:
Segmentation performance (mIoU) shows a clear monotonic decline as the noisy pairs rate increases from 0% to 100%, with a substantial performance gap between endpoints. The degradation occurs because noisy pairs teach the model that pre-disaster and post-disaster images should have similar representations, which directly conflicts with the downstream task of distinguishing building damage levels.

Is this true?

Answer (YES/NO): NO